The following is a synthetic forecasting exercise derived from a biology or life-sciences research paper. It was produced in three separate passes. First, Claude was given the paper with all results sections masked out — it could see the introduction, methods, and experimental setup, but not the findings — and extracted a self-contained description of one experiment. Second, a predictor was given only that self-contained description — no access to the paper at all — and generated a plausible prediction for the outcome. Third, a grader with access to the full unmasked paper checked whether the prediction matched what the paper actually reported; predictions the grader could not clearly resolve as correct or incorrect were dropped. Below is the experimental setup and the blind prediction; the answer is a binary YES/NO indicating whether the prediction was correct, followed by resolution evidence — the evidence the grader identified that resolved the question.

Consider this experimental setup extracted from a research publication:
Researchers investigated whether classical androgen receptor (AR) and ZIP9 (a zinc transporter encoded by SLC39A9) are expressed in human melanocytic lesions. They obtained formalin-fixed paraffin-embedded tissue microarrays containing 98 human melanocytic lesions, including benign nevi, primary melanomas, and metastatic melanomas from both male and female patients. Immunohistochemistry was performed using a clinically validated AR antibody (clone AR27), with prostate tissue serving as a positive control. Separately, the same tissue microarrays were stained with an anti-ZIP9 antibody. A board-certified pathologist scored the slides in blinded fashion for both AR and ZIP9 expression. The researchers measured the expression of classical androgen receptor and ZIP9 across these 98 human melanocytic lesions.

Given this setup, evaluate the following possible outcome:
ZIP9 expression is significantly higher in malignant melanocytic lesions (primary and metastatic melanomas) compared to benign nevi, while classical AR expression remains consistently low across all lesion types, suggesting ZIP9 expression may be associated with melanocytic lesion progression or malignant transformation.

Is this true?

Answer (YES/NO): NO